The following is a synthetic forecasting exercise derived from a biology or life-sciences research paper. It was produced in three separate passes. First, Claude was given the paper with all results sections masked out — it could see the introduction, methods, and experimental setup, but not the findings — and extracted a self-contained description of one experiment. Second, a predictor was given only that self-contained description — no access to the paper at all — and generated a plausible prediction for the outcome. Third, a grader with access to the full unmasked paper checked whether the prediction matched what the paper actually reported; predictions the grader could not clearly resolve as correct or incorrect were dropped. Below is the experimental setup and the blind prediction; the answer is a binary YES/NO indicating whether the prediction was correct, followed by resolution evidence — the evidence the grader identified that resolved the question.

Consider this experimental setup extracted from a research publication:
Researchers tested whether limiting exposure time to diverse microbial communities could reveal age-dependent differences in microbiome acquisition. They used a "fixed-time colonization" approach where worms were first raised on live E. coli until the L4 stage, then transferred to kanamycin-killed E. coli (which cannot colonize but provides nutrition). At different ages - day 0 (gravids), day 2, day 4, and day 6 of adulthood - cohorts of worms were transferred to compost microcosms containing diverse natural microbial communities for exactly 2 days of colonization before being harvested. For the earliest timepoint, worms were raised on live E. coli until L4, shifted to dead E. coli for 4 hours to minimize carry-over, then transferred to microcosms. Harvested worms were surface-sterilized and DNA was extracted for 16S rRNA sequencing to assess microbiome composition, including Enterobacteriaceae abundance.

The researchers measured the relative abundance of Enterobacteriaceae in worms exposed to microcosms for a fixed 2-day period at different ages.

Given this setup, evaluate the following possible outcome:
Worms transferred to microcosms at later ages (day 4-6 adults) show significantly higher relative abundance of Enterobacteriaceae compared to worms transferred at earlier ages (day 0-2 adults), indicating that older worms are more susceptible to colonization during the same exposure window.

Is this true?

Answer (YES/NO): YES